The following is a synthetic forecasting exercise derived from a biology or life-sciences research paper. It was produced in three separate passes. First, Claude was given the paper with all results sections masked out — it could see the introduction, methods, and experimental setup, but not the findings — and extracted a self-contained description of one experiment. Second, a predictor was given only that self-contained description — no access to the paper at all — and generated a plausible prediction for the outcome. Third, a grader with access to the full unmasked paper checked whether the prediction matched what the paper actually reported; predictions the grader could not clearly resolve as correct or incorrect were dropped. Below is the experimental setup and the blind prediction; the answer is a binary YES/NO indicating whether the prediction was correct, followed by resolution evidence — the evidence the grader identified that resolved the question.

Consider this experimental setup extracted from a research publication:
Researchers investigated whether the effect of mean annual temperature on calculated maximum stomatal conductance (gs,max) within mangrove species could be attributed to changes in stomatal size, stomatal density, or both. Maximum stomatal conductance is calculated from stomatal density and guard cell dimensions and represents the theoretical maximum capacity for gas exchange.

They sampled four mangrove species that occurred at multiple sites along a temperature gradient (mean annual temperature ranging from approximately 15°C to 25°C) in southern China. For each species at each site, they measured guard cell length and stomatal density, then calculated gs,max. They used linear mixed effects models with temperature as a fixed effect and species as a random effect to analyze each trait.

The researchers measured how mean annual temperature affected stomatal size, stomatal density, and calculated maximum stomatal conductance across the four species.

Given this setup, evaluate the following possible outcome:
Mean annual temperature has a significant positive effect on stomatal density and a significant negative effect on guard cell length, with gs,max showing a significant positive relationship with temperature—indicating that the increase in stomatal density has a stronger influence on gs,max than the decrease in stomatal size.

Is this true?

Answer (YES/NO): NO